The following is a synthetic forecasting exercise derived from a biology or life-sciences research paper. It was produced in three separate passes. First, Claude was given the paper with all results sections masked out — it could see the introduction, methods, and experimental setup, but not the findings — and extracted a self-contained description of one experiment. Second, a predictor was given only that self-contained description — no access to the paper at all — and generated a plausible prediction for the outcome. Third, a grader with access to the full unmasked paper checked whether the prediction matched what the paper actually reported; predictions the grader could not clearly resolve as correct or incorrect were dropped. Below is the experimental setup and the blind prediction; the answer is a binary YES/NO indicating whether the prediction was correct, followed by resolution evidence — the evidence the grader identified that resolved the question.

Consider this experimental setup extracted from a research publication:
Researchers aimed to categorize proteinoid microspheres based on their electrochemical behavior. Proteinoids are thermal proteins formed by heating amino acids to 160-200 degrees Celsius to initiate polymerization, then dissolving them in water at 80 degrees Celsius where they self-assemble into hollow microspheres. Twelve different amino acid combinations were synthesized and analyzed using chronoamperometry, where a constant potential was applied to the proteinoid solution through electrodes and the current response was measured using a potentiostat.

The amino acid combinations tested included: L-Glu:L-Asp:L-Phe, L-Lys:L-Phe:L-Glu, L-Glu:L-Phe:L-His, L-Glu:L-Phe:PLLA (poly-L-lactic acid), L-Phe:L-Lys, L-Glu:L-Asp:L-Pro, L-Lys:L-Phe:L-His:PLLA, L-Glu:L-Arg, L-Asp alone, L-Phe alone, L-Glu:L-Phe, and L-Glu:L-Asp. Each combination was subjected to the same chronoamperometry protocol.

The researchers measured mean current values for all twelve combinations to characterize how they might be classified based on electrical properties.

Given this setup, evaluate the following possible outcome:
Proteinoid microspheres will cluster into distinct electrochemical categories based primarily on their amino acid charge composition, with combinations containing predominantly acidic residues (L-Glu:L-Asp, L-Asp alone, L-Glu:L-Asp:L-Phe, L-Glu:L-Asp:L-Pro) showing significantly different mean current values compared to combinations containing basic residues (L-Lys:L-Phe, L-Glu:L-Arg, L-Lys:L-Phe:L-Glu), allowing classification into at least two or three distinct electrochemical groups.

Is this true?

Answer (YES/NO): NO